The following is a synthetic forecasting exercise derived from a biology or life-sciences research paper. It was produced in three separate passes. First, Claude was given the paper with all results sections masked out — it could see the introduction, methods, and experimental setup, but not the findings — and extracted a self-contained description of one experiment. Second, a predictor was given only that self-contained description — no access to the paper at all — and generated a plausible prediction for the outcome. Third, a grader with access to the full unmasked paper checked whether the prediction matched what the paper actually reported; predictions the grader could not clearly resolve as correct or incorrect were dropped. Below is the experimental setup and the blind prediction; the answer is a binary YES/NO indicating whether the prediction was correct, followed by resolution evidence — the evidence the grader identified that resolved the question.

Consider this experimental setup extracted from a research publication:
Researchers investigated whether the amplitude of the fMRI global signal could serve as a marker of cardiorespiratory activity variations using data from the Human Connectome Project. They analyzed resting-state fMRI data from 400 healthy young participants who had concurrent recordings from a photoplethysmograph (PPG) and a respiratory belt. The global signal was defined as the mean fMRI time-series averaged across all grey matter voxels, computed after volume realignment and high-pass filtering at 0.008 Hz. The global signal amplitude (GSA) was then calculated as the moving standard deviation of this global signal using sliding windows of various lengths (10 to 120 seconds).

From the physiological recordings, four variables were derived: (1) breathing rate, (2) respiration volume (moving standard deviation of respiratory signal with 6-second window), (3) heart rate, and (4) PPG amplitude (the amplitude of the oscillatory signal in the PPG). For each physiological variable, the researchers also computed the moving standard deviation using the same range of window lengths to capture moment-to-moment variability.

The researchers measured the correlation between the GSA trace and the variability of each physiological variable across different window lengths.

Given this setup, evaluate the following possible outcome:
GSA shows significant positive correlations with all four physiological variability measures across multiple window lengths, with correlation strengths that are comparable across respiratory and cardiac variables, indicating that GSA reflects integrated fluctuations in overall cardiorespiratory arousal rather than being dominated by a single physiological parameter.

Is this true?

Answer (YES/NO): NO